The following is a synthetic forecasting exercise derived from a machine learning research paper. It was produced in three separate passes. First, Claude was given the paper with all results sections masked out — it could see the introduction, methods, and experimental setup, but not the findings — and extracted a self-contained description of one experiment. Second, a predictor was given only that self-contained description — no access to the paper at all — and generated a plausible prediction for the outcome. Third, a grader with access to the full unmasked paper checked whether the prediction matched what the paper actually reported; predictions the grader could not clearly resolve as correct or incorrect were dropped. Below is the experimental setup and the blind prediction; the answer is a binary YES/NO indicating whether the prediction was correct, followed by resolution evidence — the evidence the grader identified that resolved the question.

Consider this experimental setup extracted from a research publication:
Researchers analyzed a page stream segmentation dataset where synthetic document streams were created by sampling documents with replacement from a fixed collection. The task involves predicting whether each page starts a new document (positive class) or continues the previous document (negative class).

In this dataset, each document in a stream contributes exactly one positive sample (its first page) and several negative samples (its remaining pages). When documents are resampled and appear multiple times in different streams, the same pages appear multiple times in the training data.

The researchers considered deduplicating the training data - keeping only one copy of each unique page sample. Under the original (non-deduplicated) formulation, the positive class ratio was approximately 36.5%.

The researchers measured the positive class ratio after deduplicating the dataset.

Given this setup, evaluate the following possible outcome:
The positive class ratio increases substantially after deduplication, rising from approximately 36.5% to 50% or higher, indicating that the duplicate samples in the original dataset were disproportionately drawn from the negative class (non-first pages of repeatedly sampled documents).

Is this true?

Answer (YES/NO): YES